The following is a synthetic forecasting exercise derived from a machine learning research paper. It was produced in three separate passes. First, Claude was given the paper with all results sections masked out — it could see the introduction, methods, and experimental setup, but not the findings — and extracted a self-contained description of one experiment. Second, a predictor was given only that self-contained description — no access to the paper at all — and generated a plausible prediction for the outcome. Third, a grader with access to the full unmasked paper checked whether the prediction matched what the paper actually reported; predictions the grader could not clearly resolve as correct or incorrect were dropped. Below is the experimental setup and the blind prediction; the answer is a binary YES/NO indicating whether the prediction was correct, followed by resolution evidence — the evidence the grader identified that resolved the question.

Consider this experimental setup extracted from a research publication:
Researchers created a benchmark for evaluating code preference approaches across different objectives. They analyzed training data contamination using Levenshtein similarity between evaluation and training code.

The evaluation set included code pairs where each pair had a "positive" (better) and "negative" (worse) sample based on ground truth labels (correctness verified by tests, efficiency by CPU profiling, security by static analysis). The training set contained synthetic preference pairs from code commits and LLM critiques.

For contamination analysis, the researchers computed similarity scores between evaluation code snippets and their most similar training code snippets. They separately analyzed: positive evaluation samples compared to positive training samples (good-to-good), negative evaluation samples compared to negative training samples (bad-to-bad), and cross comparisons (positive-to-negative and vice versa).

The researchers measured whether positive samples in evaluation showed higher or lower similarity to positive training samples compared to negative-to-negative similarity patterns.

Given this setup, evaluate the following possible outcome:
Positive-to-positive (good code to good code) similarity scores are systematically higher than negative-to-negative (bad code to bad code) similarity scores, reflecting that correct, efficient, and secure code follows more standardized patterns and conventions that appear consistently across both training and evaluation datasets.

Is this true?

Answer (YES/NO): NO